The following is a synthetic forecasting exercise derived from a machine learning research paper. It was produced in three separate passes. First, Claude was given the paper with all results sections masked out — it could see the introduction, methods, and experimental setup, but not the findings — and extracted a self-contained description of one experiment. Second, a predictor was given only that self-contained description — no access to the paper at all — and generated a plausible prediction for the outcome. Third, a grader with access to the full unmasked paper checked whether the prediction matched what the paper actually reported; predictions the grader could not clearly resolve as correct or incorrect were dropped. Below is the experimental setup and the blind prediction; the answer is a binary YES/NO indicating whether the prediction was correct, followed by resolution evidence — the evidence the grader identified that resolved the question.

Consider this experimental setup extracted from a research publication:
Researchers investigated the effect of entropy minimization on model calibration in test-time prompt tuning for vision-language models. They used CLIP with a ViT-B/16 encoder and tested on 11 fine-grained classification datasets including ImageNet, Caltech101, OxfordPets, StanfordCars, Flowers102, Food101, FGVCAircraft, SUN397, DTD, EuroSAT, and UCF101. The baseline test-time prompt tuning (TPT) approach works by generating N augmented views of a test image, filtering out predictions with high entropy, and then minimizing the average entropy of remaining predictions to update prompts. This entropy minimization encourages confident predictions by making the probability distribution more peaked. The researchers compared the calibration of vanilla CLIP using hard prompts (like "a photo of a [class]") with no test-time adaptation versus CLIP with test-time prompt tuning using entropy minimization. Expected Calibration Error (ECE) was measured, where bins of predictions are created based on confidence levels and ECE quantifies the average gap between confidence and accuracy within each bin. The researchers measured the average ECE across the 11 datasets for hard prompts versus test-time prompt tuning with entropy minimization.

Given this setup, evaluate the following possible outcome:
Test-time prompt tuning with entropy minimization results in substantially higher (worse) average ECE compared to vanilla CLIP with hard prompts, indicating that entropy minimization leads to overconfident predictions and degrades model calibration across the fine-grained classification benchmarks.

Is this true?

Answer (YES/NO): YES